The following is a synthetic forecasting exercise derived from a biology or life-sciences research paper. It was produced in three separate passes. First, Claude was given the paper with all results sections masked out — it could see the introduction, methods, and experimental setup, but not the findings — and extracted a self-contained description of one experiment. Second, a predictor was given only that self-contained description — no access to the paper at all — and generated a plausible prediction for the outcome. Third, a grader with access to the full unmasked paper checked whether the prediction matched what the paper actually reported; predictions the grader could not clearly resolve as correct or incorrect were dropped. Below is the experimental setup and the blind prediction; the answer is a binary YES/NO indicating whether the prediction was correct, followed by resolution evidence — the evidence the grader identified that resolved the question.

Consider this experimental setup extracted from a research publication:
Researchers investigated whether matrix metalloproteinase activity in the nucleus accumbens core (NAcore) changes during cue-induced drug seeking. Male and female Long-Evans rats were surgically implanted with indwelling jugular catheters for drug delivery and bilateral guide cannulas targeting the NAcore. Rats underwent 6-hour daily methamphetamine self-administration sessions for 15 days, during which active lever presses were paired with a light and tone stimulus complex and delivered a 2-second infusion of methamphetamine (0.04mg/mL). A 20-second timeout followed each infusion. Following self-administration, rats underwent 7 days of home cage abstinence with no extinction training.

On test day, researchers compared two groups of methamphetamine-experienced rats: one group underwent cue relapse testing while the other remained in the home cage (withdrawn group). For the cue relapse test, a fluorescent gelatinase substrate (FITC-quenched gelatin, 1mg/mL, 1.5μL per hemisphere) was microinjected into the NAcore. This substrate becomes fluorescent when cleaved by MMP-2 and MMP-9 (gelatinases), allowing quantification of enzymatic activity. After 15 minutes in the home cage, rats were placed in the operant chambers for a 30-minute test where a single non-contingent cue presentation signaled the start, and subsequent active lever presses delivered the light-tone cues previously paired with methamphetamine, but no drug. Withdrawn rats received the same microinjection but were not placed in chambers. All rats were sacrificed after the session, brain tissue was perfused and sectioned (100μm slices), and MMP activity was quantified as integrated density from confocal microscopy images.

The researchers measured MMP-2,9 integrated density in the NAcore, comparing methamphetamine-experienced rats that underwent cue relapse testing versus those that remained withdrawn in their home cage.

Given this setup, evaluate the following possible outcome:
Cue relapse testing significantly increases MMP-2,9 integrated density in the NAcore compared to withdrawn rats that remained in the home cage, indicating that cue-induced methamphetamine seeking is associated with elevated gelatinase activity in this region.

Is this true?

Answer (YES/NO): YES